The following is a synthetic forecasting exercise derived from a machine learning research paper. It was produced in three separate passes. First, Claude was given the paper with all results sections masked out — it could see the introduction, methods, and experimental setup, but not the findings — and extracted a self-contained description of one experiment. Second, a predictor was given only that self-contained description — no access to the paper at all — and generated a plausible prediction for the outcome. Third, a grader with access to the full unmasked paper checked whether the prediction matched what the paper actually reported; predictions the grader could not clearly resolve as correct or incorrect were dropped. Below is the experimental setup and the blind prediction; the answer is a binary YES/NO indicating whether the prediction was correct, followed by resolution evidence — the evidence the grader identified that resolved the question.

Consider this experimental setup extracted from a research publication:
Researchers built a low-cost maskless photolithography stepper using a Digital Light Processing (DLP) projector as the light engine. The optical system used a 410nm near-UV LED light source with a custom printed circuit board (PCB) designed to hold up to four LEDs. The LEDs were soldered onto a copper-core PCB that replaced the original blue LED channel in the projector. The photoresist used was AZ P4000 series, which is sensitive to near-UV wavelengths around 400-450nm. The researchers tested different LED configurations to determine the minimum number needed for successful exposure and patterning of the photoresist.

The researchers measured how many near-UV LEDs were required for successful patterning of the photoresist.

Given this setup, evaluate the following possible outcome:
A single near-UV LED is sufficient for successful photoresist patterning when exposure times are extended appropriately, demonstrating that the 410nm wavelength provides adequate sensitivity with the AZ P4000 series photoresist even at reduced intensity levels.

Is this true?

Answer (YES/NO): NO